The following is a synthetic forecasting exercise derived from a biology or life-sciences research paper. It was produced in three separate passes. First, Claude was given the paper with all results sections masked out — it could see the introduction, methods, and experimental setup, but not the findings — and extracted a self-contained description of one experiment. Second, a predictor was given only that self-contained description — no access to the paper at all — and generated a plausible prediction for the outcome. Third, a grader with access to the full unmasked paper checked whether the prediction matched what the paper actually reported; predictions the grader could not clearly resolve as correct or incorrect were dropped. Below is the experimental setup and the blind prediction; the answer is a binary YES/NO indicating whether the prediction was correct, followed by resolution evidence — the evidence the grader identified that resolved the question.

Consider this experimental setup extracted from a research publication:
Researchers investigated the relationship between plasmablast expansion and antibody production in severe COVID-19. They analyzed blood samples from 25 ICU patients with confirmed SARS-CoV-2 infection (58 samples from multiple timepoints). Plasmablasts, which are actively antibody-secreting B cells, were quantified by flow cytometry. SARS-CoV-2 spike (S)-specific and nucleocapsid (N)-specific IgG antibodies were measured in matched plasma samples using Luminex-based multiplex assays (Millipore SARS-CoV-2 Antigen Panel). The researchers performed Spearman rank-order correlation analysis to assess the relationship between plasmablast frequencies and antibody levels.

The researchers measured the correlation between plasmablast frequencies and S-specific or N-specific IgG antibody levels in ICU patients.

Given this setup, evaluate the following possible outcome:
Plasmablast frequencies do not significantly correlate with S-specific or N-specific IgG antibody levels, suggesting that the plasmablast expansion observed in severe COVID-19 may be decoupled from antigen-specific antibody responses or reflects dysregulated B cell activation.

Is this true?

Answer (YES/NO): NO